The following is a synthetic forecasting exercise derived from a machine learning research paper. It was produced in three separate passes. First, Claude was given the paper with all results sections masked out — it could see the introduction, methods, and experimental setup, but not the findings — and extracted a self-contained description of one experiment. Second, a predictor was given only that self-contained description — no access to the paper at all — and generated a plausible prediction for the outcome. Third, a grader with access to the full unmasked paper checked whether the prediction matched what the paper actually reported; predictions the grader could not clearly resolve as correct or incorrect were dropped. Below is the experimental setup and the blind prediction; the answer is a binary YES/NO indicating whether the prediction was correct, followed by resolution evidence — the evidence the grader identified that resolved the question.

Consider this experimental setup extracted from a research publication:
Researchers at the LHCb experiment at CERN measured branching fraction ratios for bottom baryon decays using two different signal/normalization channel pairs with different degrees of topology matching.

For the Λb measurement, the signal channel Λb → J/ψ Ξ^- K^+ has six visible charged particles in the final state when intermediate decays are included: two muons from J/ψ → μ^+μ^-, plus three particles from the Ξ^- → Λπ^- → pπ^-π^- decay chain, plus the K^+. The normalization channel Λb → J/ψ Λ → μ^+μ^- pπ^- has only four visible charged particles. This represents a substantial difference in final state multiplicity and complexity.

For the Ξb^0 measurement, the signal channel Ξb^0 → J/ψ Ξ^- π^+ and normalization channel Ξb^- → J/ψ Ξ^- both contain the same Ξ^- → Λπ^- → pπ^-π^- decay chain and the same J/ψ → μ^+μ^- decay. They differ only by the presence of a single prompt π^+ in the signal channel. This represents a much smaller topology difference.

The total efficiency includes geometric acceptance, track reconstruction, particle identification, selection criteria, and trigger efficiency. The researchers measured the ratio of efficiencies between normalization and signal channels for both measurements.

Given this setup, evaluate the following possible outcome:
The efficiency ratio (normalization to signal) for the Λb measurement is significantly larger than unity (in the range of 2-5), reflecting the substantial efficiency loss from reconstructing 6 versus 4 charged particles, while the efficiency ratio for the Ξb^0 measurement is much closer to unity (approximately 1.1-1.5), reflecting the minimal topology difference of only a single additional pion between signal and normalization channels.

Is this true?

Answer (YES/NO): NO